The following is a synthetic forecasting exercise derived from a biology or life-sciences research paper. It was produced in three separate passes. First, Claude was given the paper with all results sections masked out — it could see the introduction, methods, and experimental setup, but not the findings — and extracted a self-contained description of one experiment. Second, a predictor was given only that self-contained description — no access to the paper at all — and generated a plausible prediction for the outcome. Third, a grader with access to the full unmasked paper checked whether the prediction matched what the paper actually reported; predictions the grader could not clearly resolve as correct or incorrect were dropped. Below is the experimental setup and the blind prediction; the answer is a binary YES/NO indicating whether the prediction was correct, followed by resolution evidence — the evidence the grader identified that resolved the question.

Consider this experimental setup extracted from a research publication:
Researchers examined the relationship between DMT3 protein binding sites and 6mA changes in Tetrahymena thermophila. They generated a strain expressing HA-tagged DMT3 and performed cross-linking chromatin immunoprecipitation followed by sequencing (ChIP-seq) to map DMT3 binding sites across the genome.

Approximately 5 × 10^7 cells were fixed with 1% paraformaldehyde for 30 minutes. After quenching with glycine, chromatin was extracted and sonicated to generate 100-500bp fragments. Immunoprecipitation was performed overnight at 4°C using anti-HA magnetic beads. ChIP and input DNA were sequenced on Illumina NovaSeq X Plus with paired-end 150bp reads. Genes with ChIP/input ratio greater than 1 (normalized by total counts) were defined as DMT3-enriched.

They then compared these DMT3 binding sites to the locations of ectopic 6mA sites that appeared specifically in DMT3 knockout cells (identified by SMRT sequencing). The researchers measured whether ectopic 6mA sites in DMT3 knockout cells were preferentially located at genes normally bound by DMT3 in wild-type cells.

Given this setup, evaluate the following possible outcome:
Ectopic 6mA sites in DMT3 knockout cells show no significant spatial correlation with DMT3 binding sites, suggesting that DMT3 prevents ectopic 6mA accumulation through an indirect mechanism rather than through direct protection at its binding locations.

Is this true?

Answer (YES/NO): NO